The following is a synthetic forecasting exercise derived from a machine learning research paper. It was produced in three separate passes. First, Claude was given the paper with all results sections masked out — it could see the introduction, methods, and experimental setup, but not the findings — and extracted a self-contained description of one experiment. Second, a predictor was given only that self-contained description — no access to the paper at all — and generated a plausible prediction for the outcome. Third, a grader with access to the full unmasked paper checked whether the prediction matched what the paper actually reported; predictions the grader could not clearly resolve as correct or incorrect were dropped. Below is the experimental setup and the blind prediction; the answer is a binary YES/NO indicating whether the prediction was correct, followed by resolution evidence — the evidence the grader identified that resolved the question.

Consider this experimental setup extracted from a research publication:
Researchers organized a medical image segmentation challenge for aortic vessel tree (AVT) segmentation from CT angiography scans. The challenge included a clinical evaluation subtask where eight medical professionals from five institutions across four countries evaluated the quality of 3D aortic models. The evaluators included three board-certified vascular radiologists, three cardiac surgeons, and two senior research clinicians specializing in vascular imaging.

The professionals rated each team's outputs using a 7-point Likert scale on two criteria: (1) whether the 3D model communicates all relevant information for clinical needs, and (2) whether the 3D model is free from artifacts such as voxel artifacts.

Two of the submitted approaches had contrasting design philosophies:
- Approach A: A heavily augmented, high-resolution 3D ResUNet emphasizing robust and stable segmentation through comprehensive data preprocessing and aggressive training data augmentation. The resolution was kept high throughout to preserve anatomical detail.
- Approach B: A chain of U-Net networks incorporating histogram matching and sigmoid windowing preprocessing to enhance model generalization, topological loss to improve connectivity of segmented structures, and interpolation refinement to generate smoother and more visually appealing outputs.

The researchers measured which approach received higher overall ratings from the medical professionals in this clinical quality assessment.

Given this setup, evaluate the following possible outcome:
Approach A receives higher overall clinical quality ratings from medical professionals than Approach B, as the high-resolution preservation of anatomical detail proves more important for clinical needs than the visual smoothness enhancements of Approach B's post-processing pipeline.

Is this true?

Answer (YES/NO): YES